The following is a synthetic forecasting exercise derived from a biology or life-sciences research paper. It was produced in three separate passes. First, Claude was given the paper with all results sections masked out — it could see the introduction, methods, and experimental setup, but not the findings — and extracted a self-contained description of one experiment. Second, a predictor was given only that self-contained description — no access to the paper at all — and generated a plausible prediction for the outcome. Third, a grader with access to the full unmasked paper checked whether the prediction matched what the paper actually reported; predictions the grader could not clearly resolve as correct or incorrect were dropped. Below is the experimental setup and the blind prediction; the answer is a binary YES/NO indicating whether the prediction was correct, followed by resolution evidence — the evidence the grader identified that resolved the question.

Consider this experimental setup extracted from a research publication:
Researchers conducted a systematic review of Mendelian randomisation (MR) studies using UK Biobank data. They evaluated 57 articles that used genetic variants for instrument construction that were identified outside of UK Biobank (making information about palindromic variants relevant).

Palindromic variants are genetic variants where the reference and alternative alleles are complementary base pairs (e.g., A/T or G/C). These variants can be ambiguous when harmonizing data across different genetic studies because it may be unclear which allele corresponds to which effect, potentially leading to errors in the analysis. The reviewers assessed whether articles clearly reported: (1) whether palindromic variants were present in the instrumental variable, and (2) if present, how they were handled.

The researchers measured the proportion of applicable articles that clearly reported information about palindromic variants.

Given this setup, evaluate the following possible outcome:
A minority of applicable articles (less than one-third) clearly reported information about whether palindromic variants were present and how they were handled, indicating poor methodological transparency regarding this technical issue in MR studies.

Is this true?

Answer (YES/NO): YES